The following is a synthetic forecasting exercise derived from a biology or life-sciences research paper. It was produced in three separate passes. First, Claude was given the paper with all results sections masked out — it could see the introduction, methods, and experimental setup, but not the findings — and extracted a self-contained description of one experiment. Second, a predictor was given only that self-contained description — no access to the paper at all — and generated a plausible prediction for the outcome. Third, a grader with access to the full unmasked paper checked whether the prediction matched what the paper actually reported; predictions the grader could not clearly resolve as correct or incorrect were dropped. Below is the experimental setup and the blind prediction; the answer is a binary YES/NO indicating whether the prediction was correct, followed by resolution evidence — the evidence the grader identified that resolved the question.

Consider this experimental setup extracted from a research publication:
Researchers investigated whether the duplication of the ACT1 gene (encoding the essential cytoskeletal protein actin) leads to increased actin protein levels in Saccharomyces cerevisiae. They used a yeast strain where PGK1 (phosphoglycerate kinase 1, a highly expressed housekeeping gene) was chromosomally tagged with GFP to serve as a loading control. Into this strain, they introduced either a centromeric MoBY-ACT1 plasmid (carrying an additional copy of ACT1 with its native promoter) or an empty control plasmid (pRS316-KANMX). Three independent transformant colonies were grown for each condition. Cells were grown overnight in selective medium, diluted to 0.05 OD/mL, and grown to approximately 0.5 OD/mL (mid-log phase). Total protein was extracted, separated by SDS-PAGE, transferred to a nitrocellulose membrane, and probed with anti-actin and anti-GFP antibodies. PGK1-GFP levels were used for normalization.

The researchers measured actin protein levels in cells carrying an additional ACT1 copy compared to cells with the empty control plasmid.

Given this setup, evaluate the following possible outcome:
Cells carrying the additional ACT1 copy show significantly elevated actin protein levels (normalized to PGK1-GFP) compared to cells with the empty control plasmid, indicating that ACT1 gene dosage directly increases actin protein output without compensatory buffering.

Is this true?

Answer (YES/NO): NO